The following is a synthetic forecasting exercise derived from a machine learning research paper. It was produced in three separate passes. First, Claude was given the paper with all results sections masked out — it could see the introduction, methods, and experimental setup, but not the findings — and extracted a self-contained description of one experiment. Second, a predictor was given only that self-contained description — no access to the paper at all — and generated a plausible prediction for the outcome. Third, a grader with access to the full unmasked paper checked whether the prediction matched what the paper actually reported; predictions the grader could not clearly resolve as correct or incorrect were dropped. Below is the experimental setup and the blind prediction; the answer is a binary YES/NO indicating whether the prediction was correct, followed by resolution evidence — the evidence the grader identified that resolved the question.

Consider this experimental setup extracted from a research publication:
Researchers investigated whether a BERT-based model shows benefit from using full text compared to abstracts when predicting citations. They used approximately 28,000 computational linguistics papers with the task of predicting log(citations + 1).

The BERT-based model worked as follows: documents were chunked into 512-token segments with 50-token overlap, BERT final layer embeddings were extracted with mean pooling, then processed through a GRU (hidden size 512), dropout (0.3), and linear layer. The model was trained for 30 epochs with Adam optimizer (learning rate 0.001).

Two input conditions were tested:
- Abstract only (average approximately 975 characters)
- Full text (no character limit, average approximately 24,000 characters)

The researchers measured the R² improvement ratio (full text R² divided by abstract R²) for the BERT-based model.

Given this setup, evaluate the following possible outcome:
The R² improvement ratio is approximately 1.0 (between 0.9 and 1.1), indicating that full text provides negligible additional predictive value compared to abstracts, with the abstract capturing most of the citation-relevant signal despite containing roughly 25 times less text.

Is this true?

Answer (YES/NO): NO